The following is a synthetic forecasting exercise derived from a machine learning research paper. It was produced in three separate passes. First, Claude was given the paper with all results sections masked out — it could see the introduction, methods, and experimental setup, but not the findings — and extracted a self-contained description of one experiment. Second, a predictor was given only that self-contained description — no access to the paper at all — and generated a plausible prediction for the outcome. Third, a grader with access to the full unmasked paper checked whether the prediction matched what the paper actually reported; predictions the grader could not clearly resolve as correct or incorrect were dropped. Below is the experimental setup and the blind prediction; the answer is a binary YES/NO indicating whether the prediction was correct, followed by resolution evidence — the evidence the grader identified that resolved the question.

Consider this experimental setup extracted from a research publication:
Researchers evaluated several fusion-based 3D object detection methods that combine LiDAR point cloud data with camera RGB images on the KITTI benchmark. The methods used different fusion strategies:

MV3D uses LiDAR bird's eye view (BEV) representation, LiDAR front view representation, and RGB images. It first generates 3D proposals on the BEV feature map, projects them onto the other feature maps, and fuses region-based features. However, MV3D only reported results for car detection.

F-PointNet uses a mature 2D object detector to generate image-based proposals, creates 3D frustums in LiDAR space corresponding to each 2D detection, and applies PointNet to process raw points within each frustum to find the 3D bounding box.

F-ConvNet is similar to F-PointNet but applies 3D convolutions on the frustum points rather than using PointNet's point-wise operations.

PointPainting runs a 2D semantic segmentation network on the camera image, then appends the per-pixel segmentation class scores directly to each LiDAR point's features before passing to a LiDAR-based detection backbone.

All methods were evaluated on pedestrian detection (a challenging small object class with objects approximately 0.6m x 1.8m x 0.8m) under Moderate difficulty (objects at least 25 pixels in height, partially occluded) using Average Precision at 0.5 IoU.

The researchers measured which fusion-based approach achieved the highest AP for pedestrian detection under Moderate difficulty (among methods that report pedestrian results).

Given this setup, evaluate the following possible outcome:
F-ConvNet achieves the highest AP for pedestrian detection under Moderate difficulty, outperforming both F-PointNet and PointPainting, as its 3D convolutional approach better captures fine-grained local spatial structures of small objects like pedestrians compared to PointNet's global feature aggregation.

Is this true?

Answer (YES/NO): YES